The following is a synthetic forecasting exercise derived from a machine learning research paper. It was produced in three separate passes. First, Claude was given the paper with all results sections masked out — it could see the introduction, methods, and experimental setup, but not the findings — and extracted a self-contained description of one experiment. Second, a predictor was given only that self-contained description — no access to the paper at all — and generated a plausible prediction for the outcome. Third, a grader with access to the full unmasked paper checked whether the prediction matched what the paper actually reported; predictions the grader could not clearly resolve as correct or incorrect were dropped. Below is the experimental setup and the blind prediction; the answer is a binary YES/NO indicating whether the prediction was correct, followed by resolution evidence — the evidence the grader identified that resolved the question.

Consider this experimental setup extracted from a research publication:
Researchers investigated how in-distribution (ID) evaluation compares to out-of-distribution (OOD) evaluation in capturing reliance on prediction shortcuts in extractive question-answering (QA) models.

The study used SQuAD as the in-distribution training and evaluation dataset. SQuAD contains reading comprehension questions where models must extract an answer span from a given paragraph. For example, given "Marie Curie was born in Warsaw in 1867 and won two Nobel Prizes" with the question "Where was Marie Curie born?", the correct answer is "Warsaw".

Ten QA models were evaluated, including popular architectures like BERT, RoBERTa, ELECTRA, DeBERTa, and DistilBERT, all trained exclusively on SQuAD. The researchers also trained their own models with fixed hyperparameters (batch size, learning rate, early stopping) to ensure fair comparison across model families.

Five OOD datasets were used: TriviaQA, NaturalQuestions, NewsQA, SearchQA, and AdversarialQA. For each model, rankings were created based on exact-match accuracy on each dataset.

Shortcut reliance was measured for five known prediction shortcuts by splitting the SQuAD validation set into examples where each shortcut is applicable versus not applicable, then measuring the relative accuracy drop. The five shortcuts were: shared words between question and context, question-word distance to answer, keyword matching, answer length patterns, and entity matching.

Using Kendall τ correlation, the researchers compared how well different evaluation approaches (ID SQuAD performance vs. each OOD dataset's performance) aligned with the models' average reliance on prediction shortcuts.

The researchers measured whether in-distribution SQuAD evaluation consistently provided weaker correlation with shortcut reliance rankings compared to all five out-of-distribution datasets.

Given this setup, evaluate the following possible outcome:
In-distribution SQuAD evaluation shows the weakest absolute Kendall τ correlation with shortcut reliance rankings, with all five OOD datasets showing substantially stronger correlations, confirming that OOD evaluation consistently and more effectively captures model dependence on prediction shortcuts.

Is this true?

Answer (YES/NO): NO